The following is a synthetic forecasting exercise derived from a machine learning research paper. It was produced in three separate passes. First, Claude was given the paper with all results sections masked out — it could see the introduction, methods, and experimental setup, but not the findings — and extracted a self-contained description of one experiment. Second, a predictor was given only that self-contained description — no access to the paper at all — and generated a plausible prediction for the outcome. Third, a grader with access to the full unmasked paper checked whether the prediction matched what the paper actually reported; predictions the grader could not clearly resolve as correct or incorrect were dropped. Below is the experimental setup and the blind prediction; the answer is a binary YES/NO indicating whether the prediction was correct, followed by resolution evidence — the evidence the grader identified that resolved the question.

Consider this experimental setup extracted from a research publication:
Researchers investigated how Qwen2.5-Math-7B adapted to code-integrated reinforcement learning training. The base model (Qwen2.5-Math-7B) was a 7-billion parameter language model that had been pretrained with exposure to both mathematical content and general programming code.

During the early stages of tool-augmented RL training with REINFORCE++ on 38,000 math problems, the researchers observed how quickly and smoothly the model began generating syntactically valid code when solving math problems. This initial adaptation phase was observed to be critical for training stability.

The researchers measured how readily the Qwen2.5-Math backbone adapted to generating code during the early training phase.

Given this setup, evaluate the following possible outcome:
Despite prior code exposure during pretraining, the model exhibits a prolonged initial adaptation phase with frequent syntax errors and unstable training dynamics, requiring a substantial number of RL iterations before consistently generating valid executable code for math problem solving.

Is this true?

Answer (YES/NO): NO